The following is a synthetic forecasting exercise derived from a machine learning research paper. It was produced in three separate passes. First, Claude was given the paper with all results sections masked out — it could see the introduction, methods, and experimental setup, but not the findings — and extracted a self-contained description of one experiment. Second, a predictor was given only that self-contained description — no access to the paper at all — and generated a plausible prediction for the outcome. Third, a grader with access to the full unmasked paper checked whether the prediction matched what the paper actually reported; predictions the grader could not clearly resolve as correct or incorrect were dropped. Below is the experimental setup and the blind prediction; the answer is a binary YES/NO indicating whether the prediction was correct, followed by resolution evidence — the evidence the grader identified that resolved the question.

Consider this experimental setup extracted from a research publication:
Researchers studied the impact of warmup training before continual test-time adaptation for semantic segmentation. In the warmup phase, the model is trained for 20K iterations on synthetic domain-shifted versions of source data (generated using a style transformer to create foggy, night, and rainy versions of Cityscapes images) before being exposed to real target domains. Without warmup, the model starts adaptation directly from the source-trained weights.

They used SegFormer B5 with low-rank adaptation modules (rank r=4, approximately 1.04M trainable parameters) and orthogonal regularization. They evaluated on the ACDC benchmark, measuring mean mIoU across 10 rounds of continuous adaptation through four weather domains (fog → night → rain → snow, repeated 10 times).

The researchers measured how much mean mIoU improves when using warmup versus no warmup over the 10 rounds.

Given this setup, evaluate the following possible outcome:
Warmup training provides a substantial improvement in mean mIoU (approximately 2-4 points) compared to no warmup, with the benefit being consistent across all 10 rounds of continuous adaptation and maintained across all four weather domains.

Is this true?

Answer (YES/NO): NO